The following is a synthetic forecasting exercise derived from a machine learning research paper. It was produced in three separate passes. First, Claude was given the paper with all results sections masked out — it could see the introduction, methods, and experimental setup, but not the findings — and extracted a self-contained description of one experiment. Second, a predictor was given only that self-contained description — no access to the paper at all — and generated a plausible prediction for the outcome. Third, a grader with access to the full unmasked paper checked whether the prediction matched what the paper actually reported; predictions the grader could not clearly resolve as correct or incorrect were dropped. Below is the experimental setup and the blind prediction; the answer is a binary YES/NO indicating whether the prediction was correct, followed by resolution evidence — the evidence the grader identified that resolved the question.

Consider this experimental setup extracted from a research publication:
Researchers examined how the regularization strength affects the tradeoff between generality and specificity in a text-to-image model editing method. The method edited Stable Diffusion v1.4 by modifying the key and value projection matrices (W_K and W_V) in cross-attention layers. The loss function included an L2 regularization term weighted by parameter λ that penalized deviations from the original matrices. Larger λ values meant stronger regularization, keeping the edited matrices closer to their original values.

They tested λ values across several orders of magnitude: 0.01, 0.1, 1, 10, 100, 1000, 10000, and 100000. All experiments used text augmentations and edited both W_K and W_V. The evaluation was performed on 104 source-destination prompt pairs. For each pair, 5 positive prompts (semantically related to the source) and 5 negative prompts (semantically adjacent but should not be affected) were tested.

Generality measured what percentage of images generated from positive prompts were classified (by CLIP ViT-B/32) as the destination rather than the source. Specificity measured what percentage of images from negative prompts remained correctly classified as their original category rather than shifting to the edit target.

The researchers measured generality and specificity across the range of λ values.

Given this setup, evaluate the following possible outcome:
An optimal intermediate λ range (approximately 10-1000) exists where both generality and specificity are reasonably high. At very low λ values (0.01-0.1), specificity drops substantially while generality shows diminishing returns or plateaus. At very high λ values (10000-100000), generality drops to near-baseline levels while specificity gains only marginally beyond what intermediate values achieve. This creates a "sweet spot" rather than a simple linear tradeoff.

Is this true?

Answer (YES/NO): NO